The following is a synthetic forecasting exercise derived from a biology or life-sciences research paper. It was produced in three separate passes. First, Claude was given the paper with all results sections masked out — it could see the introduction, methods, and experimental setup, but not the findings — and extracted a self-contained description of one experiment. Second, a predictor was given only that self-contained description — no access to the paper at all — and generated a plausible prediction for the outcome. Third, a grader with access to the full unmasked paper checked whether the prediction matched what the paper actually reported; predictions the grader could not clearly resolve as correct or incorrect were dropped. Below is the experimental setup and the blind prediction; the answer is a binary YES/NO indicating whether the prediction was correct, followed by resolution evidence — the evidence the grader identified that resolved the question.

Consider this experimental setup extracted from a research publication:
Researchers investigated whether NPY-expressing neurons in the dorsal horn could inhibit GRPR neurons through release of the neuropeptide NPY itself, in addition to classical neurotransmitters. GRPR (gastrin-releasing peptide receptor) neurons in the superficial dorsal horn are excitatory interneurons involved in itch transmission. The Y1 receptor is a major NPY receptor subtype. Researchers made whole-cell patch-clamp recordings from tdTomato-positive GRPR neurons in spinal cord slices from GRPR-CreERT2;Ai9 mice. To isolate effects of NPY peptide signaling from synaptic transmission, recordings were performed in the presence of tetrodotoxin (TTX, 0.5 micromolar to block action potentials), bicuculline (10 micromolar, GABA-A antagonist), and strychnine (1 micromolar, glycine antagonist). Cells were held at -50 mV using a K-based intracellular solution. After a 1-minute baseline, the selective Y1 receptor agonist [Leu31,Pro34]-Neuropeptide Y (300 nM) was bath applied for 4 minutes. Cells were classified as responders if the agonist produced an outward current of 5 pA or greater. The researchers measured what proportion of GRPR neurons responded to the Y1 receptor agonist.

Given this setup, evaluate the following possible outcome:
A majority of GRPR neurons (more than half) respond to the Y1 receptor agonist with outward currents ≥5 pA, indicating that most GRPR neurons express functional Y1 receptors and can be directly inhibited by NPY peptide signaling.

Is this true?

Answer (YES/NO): NO